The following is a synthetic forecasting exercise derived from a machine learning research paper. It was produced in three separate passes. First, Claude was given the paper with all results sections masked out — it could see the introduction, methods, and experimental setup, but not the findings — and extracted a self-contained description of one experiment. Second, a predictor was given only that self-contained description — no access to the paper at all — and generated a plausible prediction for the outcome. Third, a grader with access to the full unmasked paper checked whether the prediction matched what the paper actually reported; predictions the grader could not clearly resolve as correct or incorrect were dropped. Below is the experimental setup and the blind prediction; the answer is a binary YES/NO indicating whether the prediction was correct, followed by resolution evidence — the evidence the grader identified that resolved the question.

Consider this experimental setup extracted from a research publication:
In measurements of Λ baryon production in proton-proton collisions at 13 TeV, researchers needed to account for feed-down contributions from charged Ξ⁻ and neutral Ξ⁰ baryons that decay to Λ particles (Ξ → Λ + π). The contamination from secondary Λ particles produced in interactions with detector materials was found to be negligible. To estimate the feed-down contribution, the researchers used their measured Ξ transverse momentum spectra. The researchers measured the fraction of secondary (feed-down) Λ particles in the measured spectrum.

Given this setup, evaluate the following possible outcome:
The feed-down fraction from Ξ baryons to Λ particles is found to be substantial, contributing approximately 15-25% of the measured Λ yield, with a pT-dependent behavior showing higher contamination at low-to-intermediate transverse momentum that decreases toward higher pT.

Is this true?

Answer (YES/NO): NO